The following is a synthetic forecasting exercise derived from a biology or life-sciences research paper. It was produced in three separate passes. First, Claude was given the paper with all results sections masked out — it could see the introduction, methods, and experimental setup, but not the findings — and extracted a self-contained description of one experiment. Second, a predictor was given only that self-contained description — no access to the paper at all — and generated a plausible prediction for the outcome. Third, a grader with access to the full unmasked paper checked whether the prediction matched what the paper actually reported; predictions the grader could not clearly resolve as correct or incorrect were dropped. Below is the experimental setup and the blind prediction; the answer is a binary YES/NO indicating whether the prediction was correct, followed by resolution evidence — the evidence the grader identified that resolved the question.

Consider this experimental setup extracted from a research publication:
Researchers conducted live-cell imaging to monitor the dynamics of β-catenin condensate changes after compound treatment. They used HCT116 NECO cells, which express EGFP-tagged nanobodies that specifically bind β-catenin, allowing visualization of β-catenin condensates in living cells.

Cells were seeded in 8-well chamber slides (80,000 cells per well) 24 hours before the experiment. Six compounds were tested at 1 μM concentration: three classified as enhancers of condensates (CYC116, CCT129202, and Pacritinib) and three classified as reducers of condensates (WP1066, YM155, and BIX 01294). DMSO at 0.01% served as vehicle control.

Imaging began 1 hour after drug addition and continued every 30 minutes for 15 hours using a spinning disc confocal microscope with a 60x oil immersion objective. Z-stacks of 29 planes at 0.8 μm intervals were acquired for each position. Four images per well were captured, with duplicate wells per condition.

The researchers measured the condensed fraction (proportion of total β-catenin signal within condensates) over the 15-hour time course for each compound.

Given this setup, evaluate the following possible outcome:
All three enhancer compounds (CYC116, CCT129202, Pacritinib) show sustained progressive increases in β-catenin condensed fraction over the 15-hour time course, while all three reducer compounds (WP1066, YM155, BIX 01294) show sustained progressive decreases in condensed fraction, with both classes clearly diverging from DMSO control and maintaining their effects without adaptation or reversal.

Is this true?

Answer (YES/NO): NO